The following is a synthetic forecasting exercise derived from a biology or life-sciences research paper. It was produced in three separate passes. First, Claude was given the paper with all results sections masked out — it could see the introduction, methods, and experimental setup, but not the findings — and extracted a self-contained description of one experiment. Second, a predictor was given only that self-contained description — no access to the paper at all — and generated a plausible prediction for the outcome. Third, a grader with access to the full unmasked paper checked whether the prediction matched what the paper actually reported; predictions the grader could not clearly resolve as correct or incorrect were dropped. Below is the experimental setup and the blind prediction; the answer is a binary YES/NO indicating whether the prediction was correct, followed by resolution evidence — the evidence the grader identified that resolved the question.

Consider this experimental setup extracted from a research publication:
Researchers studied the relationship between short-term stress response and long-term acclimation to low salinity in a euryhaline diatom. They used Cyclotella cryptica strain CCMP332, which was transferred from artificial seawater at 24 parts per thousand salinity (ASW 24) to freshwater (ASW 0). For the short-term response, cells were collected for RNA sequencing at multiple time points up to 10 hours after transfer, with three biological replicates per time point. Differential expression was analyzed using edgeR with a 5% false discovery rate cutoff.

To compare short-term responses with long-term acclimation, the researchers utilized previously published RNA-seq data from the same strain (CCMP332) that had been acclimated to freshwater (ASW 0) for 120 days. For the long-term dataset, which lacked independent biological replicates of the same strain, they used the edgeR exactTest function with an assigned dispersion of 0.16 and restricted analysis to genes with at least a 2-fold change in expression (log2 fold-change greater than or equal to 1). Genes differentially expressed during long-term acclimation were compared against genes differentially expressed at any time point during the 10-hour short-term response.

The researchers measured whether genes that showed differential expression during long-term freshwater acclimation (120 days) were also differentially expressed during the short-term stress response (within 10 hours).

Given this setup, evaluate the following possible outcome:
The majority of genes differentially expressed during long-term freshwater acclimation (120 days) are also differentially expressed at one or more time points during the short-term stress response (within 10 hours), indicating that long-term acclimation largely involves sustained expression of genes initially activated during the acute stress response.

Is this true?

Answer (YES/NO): NO